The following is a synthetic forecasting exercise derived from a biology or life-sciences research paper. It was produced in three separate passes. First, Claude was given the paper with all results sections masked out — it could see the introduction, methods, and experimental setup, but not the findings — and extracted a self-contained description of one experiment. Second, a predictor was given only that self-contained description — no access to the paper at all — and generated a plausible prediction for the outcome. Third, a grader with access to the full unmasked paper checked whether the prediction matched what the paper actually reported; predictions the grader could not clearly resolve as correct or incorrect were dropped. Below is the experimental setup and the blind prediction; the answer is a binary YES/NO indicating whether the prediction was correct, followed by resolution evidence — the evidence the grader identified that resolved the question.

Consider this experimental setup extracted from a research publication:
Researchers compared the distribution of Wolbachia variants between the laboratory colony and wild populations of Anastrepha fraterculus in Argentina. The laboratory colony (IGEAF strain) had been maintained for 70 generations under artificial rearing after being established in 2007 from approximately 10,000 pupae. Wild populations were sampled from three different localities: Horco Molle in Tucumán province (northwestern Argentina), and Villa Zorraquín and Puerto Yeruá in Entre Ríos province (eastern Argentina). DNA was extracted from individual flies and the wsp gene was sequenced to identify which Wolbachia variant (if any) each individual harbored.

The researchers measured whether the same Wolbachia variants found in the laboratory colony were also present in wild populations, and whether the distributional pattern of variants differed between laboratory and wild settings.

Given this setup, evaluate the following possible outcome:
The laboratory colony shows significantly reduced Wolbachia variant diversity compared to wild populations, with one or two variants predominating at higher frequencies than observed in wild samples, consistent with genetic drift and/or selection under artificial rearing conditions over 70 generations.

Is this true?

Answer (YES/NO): NO